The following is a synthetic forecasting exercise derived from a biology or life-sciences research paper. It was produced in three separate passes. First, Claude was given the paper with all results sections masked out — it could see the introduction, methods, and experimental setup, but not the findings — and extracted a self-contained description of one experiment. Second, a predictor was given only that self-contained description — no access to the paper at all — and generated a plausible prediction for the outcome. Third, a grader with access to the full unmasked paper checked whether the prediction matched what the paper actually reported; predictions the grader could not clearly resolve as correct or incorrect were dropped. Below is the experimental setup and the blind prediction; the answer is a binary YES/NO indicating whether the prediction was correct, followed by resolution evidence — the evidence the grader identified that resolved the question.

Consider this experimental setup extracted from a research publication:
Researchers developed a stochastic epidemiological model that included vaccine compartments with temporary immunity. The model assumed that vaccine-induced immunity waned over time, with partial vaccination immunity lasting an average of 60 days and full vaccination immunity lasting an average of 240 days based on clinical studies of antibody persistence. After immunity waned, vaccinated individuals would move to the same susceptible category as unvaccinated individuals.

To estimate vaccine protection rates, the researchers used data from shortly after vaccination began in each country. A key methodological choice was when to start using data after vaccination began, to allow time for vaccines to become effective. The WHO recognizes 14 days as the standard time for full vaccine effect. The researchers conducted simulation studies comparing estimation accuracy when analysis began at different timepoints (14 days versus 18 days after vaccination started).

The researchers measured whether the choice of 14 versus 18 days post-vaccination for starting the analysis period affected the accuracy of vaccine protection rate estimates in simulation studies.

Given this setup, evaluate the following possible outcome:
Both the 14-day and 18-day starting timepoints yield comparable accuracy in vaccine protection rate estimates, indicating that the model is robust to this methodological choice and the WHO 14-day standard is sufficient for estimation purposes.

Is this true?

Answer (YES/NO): NO